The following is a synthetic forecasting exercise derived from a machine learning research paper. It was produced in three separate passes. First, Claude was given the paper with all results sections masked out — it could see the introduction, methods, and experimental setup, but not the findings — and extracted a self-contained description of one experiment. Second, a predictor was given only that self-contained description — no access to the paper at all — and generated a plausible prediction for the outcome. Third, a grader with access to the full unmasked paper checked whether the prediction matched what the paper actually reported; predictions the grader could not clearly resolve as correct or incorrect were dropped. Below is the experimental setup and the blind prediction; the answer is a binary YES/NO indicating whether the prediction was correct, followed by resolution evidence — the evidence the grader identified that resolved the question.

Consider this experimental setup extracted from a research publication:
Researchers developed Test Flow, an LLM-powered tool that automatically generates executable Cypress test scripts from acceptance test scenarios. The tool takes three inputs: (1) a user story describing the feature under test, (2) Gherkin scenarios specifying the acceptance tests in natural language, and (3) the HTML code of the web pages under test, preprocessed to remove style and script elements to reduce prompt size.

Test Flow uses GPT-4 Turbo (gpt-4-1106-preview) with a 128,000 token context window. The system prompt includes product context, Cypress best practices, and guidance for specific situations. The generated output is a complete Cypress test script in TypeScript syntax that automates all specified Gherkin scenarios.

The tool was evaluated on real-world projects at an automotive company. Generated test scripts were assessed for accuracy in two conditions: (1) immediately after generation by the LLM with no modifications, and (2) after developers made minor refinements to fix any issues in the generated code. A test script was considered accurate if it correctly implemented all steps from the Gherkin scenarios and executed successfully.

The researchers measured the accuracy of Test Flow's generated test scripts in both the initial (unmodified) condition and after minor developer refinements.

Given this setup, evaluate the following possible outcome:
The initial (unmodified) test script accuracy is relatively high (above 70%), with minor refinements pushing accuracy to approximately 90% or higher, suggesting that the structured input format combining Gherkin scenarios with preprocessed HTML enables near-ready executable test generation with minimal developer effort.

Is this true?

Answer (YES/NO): NO